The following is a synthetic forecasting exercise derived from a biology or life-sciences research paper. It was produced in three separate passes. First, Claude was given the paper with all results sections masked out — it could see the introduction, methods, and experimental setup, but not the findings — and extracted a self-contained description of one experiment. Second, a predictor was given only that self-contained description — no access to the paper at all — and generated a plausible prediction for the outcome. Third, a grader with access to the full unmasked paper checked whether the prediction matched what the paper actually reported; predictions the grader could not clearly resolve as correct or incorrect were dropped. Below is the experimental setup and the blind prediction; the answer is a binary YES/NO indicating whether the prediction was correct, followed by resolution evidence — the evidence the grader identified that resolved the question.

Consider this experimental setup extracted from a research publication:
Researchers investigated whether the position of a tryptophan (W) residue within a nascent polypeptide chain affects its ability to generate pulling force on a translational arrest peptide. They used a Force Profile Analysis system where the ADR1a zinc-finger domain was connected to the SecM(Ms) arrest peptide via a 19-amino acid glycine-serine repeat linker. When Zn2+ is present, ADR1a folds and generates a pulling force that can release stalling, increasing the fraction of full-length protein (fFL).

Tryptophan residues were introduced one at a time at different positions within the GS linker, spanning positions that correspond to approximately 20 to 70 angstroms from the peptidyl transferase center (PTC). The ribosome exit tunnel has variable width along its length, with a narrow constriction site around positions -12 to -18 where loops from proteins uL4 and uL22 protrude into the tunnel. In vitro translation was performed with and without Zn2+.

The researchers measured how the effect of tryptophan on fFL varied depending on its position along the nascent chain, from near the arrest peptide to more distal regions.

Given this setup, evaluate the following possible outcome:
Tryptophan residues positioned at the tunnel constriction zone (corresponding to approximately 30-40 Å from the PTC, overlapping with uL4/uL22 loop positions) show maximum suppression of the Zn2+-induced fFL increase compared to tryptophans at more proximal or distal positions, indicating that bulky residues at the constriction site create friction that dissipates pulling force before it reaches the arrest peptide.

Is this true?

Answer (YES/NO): NO